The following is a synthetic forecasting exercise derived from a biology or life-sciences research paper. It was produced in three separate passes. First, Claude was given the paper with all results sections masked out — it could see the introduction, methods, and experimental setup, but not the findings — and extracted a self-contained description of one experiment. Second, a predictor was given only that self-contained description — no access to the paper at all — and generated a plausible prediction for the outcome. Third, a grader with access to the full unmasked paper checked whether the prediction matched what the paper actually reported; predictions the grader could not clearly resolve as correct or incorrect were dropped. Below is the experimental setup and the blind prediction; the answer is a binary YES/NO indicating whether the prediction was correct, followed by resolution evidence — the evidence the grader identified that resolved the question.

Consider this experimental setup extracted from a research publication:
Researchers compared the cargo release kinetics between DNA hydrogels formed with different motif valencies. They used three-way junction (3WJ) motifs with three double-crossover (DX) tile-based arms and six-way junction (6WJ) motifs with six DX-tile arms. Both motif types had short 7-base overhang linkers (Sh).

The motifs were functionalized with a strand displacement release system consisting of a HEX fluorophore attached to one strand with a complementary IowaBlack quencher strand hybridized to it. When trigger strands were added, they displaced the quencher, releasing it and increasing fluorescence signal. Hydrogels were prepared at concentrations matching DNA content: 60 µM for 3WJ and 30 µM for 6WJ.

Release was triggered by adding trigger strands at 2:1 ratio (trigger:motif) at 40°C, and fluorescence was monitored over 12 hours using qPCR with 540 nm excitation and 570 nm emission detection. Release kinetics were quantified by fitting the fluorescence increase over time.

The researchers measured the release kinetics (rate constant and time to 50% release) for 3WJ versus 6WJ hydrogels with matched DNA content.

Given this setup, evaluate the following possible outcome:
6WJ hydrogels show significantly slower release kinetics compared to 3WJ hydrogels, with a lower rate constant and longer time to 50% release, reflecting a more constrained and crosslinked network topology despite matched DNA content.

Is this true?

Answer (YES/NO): NO